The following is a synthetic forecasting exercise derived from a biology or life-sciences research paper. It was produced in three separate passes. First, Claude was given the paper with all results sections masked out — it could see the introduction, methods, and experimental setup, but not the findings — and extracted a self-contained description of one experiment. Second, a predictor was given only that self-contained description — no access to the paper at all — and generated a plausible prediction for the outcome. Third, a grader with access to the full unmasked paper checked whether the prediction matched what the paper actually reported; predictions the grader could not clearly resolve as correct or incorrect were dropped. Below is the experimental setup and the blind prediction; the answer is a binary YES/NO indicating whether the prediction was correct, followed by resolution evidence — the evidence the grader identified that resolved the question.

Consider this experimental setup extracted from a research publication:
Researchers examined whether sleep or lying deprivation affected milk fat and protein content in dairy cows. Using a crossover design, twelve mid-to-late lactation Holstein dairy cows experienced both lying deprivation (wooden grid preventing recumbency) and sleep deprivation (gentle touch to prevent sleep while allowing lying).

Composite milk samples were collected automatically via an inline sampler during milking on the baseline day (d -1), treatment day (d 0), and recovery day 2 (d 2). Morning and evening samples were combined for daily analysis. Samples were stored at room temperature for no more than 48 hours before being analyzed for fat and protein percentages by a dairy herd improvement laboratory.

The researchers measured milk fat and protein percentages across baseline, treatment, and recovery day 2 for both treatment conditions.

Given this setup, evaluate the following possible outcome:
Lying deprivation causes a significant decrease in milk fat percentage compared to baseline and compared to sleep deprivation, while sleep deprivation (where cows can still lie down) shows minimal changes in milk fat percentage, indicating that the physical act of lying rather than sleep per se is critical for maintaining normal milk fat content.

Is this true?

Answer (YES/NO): NO